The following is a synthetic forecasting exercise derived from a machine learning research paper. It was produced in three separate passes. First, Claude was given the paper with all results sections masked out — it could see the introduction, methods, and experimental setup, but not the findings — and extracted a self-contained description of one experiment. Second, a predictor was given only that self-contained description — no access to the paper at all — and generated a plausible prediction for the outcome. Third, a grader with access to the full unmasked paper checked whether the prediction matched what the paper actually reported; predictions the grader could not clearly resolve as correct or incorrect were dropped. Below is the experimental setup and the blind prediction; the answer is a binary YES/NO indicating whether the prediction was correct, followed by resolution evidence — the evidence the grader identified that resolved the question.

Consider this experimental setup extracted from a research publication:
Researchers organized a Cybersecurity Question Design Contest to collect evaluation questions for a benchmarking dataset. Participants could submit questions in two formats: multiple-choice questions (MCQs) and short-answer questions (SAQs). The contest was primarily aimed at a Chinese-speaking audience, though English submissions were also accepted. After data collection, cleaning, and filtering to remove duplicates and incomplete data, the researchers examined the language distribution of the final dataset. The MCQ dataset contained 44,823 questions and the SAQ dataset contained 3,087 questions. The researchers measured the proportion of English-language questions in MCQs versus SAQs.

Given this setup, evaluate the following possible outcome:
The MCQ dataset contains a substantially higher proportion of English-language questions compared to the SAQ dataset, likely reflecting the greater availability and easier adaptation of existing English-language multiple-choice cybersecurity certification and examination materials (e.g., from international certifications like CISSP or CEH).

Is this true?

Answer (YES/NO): NO